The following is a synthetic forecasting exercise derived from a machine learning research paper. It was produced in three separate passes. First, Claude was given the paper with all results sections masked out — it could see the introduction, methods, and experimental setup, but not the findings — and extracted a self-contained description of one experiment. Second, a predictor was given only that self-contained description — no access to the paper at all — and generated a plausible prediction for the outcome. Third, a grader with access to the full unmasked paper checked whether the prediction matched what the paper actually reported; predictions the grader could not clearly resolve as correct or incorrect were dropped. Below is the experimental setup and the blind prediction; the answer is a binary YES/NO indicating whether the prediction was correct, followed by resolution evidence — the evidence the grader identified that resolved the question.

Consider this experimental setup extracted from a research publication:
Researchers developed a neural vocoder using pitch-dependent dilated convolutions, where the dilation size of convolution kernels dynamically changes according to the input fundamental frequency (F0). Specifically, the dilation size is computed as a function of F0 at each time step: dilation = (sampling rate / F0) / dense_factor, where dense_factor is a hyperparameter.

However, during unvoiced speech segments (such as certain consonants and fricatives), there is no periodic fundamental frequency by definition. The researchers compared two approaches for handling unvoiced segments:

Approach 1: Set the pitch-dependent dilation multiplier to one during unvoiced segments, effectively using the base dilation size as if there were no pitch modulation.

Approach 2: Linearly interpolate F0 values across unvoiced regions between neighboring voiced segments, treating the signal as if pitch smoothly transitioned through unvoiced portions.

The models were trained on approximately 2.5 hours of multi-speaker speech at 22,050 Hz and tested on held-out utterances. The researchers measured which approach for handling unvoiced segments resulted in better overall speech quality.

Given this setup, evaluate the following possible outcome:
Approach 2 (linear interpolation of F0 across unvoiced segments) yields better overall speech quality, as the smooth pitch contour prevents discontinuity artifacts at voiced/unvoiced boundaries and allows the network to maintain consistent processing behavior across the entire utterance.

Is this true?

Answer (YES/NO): YES